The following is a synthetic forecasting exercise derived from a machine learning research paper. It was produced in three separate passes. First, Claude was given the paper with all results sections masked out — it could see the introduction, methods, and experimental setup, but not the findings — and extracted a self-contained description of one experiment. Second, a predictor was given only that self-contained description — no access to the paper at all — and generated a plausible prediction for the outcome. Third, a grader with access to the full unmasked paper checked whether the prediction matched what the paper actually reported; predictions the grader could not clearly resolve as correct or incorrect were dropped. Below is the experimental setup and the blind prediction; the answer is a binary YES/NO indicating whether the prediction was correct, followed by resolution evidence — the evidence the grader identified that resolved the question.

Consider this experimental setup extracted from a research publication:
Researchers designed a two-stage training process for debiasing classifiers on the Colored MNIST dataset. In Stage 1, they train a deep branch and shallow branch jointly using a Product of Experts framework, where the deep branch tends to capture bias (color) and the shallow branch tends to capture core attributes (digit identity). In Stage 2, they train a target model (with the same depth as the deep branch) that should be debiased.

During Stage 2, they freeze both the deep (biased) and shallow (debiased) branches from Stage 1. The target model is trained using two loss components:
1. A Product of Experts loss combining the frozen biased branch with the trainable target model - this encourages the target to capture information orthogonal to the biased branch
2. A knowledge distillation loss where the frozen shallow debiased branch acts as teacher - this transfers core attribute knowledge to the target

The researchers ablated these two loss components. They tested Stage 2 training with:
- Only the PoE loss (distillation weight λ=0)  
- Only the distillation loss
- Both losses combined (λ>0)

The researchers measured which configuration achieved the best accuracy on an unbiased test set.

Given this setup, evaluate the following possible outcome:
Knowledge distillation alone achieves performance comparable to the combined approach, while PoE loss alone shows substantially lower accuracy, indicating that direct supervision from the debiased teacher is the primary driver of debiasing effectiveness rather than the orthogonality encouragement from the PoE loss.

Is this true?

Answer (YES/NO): NO